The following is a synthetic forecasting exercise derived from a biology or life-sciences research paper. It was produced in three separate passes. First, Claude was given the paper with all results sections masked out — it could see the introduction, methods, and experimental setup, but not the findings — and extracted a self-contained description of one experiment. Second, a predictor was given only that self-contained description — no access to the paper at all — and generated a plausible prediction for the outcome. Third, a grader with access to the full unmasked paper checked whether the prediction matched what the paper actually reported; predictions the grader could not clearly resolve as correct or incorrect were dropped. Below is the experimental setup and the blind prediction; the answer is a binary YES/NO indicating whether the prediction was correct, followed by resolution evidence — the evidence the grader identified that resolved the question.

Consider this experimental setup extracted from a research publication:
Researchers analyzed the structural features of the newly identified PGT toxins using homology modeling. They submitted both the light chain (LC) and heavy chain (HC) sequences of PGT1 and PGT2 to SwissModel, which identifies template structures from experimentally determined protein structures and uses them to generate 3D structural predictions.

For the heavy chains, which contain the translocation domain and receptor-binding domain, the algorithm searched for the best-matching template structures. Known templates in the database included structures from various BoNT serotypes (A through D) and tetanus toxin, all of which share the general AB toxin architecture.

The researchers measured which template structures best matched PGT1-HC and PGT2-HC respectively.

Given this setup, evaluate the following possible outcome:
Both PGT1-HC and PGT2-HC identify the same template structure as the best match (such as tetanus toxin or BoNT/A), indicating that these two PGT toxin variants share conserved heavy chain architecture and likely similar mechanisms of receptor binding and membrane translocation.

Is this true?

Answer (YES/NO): NO